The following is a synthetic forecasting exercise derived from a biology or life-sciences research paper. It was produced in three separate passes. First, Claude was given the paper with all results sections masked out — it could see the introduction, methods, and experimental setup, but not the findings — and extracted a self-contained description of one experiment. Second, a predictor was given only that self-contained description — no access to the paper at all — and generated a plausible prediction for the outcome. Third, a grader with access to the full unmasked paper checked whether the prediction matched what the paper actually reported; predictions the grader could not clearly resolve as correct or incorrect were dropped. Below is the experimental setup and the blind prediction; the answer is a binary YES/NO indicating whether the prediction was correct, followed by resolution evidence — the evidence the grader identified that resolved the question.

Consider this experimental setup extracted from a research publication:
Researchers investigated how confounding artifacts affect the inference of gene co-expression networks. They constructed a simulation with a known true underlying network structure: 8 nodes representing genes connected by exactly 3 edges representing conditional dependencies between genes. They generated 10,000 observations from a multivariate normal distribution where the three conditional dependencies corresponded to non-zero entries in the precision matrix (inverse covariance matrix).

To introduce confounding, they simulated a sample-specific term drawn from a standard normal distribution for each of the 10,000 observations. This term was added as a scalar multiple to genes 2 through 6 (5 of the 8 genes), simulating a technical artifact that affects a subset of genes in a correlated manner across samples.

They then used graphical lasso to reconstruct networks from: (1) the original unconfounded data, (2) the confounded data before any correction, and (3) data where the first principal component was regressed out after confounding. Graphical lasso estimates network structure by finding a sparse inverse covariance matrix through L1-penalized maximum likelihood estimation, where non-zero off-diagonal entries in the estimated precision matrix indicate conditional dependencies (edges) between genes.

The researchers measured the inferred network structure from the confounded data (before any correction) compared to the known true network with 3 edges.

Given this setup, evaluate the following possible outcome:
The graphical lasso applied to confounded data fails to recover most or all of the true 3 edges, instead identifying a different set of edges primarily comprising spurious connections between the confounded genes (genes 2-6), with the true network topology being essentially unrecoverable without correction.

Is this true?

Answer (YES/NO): YES